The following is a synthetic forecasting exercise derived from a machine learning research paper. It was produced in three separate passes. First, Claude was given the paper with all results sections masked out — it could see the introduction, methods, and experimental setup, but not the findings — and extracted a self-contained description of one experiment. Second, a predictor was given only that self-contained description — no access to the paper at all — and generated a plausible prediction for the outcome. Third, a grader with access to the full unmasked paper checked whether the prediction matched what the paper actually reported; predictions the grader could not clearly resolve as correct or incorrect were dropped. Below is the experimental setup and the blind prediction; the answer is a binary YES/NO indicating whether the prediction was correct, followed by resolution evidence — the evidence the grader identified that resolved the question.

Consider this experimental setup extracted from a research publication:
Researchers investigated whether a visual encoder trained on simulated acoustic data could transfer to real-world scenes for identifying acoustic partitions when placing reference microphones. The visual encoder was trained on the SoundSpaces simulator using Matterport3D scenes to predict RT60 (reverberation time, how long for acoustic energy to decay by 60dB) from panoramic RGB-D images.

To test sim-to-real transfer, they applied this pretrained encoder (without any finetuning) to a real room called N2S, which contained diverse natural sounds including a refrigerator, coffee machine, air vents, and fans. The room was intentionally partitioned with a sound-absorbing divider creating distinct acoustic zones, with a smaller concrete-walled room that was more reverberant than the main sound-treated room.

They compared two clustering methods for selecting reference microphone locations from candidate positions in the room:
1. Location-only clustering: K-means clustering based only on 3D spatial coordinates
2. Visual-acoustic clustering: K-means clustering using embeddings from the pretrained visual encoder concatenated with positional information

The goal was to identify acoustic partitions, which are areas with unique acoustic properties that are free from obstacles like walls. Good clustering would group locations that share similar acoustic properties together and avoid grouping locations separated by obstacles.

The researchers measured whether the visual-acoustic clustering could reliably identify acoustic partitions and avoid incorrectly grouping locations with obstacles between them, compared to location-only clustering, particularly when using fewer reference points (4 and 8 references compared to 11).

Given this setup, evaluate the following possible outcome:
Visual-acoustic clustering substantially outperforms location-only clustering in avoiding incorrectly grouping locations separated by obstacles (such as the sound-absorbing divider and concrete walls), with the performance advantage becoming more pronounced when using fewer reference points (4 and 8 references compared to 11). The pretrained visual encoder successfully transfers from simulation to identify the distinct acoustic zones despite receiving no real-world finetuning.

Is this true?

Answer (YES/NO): YES